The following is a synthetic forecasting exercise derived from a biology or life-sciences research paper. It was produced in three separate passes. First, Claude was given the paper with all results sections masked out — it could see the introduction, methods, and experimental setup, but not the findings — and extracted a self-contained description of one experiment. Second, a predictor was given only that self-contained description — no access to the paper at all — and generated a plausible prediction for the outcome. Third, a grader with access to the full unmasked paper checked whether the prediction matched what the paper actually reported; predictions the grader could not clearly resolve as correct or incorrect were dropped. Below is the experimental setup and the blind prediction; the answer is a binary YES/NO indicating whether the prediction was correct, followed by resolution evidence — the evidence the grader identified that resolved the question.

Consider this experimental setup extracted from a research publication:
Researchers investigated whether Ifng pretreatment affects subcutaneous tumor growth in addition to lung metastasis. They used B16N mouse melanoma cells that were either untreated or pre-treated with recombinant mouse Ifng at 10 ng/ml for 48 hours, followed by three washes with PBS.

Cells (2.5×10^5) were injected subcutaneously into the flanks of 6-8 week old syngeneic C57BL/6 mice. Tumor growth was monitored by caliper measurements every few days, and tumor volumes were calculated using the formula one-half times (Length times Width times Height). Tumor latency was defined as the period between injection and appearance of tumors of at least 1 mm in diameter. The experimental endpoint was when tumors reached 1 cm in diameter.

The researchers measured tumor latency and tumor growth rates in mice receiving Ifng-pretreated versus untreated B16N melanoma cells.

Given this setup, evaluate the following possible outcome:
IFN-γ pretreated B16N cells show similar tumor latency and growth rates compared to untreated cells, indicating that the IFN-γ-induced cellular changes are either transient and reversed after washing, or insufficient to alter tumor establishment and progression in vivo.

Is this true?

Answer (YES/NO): YES